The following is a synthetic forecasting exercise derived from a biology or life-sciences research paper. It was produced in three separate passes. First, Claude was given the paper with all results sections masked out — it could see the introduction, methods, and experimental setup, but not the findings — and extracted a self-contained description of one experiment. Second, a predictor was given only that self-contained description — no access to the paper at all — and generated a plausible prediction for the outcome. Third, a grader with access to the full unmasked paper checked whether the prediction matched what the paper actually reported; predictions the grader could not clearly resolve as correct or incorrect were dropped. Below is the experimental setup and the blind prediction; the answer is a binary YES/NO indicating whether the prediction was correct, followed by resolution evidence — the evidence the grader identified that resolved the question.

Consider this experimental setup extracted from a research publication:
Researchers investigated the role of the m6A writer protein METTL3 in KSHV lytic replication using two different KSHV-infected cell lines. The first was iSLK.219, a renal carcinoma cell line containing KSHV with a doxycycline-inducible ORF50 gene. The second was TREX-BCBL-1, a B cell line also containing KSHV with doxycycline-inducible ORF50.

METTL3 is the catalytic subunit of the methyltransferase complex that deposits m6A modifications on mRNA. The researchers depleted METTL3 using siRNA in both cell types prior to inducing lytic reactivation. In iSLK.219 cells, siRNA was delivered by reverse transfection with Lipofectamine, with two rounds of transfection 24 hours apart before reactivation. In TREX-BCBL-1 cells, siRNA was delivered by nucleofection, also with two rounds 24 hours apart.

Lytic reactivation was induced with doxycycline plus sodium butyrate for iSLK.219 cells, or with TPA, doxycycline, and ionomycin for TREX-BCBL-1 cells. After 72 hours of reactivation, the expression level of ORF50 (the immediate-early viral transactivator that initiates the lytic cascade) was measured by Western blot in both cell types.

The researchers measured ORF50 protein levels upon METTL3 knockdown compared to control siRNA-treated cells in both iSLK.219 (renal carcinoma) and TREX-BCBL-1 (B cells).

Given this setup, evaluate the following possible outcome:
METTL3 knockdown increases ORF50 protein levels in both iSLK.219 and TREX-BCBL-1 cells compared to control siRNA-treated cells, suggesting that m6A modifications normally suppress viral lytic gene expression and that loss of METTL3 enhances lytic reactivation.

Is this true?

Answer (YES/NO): NO